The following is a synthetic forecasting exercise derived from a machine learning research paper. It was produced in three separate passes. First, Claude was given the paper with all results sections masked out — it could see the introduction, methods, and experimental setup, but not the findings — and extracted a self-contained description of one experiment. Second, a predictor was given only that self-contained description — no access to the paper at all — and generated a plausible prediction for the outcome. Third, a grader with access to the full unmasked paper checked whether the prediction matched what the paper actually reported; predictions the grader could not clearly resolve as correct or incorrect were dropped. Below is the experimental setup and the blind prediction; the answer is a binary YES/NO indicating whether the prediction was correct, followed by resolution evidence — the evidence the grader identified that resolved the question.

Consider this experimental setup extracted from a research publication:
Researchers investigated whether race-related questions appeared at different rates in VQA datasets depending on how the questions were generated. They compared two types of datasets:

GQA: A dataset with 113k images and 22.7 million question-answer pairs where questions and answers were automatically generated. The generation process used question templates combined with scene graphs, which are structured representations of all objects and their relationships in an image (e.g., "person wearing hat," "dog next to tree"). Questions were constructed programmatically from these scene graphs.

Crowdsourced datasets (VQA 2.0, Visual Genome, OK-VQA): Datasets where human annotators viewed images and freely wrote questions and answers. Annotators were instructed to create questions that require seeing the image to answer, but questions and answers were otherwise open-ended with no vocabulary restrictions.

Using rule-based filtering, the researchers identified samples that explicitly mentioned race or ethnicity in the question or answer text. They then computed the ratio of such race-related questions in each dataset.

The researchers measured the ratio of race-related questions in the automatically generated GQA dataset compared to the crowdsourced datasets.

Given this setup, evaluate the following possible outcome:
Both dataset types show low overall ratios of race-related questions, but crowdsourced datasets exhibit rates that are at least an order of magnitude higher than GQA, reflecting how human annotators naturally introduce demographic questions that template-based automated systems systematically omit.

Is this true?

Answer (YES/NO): YES